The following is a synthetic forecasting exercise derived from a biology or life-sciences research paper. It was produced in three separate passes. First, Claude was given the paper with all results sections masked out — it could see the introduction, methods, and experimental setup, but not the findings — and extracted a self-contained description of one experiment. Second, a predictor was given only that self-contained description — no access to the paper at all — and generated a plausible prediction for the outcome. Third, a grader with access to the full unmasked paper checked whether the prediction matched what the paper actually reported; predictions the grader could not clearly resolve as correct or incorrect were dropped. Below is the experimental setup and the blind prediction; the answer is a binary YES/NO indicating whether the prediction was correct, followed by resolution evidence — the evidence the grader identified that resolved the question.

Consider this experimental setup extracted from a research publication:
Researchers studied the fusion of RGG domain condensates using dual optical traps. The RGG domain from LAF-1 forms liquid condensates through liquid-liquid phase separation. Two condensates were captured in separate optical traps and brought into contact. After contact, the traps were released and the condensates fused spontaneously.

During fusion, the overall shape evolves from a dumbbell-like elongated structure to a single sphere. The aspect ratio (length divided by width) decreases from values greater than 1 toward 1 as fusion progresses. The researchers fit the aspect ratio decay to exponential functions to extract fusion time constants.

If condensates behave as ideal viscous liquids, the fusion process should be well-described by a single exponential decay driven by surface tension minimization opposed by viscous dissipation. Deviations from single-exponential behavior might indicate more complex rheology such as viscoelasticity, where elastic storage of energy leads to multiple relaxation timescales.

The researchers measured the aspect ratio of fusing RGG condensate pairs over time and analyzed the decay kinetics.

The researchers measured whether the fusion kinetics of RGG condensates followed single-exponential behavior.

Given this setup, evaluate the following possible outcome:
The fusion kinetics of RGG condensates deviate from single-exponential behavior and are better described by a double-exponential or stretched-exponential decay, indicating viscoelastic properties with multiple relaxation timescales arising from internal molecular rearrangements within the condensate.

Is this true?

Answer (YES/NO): NO